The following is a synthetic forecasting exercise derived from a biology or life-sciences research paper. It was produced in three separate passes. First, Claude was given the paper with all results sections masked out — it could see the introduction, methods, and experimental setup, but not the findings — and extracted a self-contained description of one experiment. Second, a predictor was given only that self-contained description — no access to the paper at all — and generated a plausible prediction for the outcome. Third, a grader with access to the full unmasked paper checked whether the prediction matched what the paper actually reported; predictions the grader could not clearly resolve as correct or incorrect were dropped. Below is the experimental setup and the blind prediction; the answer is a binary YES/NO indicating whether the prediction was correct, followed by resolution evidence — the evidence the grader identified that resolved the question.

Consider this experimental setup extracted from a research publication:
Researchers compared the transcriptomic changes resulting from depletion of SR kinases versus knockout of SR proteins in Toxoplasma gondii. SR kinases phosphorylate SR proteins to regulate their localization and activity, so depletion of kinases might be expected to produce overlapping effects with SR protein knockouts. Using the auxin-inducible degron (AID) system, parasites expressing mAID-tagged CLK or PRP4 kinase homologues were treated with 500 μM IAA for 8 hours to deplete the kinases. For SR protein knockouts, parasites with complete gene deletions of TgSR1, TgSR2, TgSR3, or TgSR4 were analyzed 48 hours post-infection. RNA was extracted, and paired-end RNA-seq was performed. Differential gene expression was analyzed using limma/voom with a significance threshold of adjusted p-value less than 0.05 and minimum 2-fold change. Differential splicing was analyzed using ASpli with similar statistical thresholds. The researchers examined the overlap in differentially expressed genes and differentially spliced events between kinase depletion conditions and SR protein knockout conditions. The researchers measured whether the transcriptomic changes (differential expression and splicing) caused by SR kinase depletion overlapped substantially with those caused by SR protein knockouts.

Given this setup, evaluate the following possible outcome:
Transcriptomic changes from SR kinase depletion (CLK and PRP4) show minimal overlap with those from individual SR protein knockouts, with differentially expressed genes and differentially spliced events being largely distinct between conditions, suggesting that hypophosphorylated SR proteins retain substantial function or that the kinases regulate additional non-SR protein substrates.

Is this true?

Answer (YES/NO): YES